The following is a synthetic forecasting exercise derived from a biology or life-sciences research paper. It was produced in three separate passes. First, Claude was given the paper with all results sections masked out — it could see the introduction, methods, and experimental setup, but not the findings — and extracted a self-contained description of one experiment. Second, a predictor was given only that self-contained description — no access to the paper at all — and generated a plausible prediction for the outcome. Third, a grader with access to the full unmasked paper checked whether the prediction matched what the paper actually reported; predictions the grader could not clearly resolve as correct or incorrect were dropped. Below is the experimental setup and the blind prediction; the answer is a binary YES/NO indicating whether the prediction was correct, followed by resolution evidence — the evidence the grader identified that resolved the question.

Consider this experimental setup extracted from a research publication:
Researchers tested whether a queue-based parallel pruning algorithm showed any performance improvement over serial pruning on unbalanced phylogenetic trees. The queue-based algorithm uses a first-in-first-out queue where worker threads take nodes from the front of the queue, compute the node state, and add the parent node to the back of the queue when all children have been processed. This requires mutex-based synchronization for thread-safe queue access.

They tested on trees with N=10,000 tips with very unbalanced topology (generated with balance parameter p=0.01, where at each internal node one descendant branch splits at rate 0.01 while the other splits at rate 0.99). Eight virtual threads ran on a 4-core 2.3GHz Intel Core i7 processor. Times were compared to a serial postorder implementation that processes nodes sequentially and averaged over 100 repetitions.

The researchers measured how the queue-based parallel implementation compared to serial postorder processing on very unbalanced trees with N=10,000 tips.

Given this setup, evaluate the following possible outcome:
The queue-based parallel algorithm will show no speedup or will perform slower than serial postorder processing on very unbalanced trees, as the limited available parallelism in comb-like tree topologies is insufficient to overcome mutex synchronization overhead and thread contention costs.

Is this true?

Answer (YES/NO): YES